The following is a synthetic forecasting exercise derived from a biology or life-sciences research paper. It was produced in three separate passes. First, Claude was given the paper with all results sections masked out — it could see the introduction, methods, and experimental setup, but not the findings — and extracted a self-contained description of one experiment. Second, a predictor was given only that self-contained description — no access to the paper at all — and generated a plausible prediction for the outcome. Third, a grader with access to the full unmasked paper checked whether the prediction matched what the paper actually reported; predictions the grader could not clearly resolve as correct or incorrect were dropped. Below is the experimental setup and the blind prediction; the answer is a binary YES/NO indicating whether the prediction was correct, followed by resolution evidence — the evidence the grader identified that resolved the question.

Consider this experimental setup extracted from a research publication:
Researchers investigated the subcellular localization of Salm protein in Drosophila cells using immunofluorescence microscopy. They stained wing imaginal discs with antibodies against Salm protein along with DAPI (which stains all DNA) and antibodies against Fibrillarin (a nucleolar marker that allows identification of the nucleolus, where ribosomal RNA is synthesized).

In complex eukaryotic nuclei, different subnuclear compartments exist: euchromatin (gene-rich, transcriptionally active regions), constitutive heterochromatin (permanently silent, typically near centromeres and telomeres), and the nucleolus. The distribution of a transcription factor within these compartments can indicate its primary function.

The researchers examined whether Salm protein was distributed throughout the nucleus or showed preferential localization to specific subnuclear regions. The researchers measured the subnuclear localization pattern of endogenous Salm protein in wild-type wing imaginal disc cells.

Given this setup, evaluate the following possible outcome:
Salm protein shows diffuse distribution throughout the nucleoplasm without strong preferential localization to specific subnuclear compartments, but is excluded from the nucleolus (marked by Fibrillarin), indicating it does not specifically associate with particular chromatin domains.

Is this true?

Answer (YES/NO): NO